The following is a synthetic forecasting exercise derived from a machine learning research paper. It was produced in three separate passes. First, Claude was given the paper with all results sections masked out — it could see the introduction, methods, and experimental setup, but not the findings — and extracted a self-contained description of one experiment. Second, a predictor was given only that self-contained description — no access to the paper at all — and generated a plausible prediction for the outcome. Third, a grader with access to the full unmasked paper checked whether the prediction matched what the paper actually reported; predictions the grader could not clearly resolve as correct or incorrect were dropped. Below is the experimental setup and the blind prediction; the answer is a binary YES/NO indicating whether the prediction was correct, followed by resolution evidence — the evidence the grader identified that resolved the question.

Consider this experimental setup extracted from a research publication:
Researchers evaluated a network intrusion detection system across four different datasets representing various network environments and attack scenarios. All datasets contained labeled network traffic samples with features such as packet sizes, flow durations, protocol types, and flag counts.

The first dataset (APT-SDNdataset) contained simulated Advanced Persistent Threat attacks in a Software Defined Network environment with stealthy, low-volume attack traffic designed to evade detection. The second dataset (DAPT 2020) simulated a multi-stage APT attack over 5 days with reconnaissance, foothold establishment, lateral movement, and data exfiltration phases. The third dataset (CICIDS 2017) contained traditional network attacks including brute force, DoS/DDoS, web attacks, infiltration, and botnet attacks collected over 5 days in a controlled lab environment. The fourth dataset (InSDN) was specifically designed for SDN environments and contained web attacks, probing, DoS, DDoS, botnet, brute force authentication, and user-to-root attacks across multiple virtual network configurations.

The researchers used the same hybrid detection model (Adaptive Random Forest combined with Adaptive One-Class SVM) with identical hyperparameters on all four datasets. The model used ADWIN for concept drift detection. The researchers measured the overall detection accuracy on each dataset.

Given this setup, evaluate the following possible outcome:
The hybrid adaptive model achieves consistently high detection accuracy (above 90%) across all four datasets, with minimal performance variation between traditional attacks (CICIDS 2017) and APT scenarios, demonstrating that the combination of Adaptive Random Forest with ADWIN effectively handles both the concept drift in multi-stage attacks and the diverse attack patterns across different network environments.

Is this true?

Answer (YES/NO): YES